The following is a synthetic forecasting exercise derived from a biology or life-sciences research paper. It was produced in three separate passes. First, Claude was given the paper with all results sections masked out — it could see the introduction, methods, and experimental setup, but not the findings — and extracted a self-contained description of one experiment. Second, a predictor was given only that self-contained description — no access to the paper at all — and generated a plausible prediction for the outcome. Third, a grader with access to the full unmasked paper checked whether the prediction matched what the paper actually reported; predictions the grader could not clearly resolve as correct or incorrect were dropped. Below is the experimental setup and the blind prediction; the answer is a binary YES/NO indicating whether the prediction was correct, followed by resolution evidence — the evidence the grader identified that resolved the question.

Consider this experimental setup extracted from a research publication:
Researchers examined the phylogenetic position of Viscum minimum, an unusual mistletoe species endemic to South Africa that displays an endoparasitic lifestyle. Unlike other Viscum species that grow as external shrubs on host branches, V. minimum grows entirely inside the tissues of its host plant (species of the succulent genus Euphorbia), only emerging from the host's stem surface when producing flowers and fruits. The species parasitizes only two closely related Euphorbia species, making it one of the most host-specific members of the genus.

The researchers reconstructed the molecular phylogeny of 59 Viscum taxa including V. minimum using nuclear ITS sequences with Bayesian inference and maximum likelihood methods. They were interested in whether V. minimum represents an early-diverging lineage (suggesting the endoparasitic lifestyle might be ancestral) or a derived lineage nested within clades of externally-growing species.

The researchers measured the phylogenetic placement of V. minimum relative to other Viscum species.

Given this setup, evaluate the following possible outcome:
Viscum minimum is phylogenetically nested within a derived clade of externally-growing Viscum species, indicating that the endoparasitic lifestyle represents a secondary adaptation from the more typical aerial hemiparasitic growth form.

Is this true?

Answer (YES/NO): YES